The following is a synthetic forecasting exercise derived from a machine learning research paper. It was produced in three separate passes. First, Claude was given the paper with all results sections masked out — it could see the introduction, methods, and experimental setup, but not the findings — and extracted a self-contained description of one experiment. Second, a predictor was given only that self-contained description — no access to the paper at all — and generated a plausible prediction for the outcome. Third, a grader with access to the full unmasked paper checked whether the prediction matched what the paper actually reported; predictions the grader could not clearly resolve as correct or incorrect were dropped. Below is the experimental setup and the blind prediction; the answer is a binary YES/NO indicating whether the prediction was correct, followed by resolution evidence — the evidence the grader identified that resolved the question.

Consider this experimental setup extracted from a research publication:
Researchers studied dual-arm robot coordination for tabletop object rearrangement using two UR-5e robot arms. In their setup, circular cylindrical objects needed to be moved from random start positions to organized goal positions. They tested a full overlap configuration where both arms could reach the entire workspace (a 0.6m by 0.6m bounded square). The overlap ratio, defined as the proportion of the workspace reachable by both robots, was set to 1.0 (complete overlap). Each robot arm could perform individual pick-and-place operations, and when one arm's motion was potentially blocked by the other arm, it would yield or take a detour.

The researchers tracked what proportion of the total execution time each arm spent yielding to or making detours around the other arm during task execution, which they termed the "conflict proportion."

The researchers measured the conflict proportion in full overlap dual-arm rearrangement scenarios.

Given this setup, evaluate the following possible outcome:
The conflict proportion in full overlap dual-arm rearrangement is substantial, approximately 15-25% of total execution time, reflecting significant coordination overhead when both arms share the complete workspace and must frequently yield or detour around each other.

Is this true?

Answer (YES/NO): YES